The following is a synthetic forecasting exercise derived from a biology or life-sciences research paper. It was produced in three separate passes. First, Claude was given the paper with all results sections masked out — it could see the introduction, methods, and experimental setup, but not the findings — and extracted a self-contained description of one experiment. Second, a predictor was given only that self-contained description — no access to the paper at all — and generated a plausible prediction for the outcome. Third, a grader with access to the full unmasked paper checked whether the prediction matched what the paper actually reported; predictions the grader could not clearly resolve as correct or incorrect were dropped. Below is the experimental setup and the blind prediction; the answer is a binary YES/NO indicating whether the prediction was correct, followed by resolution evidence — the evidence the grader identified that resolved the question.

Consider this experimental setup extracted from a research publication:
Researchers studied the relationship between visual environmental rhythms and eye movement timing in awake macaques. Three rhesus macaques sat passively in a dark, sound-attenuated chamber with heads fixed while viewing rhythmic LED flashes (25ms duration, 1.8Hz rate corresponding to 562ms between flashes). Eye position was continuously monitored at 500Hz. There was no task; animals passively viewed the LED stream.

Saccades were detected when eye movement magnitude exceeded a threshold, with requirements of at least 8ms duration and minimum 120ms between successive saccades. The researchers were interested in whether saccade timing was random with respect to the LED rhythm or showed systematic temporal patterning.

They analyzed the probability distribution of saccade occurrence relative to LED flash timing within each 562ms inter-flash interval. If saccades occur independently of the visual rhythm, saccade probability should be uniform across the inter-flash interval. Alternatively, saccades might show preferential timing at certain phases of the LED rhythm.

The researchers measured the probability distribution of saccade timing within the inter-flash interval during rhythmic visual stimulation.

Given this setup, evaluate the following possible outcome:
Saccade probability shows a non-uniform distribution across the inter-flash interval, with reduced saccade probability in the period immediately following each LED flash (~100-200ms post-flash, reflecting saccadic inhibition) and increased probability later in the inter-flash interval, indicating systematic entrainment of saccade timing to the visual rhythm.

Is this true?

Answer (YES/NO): YES